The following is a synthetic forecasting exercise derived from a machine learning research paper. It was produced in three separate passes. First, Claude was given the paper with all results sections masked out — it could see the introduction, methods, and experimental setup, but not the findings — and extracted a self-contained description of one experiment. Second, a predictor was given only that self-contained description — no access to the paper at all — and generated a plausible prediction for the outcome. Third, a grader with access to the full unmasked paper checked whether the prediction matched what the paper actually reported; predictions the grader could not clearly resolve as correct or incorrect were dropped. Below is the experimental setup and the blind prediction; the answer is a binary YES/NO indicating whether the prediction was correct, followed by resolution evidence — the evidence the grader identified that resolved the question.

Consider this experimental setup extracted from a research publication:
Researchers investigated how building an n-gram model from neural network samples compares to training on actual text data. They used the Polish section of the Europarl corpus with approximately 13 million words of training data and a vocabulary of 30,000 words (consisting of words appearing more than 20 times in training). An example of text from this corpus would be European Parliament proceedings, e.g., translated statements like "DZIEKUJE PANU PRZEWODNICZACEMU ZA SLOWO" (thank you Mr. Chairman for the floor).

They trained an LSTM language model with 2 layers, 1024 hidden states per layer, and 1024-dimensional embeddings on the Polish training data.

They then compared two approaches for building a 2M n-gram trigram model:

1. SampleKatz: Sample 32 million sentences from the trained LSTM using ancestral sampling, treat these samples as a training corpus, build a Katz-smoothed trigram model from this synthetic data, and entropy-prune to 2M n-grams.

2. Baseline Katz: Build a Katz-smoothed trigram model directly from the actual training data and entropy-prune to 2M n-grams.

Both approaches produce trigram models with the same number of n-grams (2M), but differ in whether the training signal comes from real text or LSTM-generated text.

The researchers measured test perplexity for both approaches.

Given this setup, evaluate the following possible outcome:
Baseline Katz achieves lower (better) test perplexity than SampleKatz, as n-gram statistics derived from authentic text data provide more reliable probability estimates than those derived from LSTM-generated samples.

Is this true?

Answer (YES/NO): YES